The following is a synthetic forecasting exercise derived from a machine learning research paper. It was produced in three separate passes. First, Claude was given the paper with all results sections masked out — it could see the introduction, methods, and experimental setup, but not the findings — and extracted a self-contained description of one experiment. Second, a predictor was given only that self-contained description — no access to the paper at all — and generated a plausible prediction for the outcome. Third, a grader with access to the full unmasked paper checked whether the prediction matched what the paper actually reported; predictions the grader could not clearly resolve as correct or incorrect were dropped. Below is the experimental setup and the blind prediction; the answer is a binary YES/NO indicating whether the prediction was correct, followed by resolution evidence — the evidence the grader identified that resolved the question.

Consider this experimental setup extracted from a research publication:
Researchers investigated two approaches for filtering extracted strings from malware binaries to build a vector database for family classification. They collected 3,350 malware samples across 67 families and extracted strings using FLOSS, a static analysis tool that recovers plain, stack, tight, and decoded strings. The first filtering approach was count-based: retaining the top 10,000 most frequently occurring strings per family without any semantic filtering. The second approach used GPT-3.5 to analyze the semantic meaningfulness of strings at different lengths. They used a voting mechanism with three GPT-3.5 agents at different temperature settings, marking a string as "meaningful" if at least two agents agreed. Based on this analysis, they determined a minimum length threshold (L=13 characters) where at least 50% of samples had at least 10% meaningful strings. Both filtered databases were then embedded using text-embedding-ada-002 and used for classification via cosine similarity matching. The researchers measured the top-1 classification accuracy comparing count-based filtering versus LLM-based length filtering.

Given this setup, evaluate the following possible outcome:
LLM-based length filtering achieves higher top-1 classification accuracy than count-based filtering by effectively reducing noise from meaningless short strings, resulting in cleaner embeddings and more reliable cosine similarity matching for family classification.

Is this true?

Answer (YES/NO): YES